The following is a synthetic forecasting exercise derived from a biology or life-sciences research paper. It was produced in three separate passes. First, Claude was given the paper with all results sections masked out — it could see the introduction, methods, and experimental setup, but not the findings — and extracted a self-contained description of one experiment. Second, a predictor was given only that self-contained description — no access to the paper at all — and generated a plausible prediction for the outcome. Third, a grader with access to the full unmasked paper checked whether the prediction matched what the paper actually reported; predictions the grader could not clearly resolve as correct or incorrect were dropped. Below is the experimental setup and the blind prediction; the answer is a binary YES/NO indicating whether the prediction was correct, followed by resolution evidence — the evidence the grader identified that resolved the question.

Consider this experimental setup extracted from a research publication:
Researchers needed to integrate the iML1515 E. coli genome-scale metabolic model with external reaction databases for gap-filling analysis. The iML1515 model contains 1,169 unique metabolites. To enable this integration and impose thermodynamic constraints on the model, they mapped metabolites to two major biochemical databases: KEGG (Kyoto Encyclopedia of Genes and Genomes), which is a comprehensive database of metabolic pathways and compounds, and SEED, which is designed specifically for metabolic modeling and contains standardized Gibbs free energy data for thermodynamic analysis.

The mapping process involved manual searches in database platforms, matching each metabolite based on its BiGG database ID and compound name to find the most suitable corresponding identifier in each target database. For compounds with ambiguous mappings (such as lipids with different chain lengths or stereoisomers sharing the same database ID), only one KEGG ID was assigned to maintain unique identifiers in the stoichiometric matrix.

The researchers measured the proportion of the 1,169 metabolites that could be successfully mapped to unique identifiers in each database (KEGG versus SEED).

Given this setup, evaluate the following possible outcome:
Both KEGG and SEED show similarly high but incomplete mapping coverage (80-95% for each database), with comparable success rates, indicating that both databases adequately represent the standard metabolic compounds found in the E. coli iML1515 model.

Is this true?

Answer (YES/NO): NO